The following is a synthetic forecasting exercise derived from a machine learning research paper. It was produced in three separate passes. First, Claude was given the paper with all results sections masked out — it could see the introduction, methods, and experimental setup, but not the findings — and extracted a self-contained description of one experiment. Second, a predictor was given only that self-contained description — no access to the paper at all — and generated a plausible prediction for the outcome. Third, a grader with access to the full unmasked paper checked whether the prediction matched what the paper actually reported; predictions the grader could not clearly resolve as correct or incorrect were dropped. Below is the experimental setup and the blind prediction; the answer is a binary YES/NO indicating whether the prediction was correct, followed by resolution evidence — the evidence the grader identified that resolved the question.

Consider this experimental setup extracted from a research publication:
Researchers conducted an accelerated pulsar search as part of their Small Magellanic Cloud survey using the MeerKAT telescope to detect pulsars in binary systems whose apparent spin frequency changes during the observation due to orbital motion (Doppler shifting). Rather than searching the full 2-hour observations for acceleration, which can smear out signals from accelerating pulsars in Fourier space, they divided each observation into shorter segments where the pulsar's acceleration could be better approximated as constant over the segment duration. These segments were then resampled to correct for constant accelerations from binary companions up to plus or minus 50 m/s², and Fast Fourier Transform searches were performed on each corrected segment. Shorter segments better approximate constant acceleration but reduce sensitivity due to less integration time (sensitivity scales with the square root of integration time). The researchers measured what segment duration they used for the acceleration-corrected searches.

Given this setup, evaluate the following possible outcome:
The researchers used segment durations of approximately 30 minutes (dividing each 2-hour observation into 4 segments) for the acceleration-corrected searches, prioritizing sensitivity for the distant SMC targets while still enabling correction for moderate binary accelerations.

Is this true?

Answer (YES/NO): NO